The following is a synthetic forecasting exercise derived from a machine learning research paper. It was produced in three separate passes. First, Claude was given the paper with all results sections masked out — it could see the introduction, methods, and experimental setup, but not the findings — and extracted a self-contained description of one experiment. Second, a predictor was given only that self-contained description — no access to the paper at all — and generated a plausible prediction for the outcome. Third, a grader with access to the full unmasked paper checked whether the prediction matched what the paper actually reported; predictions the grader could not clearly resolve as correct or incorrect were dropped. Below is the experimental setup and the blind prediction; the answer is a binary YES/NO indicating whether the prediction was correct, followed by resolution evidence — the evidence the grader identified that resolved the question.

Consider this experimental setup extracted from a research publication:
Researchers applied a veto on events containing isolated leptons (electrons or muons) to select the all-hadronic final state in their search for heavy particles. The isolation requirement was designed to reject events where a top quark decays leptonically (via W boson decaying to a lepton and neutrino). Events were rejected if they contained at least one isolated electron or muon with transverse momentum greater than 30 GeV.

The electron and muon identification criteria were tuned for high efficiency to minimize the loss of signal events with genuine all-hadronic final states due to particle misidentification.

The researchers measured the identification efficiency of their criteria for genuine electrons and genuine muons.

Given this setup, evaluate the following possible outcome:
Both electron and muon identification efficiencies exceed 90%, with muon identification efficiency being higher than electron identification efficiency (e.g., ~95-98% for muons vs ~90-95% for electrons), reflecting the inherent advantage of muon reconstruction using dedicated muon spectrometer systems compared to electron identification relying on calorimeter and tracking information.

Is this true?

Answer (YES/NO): NO